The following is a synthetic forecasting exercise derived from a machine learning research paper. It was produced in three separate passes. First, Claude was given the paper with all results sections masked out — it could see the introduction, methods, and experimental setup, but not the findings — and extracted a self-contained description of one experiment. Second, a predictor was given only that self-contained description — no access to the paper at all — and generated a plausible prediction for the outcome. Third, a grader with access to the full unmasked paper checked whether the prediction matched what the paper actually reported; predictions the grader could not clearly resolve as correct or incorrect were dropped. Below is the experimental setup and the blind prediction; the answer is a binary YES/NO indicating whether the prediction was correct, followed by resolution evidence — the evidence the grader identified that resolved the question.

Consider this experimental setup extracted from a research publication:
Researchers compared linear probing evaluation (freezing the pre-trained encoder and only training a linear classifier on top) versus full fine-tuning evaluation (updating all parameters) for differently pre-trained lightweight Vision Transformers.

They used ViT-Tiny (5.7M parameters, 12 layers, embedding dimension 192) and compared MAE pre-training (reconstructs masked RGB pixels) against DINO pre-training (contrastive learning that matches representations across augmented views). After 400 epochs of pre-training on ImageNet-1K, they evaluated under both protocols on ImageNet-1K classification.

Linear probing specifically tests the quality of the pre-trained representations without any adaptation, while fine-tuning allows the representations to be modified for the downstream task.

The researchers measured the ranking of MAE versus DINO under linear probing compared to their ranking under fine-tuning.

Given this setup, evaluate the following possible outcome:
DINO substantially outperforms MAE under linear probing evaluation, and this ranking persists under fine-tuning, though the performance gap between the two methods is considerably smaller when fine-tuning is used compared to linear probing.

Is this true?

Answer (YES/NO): NO